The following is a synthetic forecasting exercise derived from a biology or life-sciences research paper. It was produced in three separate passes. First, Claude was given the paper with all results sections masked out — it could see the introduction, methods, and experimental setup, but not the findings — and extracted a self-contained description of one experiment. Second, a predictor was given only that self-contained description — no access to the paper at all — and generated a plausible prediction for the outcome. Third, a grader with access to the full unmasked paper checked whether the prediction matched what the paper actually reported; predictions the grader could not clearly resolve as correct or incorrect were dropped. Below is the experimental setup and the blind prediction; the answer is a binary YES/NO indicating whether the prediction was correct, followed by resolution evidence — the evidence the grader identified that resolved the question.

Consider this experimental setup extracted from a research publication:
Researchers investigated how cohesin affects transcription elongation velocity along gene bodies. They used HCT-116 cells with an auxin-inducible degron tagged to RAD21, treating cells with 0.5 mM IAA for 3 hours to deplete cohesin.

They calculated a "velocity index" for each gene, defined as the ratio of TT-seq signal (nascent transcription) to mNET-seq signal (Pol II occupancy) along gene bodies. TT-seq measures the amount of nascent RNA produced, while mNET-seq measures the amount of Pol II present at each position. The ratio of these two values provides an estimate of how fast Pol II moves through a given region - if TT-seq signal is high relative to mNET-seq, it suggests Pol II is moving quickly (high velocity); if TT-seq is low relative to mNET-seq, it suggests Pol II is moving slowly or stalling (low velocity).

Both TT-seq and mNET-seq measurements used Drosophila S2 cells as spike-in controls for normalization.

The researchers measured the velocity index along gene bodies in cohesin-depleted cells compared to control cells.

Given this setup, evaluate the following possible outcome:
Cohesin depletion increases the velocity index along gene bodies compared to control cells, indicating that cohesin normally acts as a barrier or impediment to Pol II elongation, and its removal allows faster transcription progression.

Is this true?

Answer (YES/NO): NO